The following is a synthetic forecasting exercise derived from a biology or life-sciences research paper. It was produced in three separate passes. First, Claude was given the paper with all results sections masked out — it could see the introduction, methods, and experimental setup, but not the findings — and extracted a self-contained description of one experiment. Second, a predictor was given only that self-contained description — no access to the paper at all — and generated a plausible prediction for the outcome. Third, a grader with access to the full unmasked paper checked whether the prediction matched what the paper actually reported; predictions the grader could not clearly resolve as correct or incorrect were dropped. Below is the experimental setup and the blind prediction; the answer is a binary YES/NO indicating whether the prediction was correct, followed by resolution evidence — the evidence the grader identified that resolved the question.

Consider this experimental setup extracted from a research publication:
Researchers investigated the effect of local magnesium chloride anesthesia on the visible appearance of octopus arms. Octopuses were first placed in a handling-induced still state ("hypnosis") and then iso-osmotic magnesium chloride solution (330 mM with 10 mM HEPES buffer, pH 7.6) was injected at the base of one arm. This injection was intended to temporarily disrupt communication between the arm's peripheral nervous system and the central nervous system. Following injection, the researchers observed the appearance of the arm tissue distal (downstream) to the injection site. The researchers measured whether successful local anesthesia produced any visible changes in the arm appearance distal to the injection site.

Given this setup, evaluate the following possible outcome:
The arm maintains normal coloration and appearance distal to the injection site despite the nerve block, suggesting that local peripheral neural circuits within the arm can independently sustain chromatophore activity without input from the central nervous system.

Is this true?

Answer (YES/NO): NO